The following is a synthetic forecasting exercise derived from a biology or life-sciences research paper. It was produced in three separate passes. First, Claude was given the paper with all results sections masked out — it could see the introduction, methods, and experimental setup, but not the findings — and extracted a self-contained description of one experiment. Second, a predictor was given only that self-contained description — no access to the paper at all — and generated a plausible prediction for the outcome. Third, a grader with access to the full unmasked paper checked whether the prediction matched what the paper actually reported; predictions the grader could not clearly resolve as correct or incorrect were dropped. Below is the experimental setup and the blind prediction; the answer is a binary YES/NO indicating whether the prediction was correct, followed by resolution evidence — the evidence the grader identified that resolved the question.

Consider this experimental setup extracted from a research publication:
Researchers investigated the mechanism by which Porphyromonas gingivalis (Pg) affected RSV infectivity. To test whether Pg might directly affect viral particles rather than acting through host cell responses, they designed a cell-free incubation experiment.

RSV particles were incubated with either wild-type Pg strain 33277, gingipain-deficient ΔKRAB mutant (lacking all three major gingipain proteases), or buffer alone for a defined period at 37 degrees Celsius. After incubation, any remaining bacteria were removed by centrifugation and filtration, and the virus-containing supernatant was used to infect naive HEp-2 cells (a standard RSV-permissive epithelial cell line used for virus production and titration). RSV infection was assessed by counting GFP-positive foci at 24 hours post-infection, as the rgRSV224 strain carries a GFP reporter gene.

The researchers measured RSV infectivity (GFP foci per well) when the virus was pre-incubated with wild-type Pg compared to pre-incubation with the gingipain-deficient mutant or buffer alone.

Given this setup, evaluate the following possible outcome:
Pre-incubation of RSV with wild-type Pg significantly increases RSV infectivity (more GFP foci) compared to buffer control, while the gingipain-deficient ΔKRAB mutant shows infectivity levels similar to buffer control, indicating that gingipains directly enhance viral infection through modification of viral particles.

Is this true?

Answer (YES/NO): NO